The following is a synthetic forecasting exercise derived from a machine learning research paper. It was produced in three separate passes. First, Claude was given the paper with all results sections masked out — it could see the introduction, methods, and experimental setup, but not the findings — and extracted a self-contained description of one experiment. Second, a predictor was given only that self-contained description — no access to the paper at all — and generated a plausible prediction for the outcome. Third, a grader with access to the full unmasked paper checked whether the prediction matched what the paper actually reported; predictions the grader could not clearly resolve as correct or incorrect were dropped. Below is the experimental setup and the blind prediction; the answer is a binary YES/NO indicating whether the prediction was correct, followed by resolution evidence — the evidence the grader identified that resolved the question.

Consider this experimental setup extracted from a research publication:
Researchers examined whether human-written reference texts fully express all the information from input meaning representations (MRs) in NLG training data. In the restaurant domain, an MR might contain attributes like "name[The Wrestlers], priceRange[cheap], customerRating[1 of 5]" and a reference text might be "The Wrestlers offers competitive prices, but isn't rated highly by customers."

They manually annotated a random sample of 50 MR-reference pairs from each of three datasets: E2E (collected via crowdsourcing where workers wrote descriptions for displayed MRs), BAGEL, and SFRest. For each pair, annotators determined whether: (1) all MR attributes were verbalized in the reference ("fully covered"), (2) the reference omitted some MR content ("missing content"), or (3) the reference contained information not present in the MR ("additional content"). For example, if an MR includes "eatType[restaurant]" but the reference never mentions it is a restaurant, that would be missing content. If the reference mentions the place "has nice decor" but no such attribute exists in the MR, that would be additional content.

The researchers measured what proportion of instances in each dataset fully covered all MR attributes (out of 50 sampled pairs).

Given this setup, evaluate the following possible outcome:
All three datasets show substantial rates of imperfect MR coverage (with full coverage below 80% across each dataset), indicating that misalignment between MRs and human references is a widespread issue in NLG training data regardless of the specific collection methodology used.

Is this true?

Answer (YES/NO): NO